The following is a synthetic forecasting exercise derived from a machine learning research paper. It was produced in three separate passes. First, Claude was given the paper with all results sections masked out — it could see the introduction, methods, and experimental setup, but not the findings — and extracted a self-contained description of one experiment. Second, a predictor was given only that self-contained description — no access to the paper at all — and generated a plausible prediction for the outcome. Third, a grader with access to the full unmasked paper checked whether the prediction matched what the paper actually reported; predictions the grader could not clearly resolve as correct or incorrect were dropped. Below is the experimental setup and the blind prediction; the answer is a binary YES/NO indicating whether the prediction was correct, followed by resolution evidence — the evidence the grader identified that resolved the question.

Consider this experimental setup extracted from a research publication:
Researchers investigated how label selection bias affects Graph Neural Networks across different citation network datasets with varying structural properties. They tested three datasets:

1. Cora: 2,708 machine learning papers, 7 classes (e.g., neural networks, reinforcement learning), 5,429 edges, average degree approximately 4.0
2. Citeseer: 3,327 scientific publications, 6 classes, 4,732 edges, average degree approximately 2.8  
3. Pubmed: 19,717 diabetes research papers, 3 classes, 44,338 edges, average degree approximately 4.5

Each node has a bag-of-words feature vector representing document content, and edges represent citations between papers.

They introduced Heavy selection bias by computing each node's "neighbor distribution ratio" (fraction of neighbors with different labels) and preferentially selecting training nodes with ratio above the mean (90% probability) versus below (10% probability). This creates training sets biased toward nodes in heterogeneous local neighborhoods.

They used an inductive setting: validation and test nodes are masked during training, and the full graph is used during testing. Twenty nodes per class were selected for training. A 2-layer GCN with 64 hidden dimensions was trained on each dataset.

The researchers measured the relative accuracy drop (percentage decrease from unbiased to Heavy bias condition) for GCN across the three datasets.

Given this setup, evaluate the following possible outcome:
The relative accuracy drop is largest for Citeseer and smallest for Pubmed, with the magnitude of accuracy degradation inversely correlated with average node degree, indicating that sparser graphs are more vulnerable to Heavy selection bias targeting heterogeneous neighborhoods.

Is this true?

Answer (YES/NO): NO